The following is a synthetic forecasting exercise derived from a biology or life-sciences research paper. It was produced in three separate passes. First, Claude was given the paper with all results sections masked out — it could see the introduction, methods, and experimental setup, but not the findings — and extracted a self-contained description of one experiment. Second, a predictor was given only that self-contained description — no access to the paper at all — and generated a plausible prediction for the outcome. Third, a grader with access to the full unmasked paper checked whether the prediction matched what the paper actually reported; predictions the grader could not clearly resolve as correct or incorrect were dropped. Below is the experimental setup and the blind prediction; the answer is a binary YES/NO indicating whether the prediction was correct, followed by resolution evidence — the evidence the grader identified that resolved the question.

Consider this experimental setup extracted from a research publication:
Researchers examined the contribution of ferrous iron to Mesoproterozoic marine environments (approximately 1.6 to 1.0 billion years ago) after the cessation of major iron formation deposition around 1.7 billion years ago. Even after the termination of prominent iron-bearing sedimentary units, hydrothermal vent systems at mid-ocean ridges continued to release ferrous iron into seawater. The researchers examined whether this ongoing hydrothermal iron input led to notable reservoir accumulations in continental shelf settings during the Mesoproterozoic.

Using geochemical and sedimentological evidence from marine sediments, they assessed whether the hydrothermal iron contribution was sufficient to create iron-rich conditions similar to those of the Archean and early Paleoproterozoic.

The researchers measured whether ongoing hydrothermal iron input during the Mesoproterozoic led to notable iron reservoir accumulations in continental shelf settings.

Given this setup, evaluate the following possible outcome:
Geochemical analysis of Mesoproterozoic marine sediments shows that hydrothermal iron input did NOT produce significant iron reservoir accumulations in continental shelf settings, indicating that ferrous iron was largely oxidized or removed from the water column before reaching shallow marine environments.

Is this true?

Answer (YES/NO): NO